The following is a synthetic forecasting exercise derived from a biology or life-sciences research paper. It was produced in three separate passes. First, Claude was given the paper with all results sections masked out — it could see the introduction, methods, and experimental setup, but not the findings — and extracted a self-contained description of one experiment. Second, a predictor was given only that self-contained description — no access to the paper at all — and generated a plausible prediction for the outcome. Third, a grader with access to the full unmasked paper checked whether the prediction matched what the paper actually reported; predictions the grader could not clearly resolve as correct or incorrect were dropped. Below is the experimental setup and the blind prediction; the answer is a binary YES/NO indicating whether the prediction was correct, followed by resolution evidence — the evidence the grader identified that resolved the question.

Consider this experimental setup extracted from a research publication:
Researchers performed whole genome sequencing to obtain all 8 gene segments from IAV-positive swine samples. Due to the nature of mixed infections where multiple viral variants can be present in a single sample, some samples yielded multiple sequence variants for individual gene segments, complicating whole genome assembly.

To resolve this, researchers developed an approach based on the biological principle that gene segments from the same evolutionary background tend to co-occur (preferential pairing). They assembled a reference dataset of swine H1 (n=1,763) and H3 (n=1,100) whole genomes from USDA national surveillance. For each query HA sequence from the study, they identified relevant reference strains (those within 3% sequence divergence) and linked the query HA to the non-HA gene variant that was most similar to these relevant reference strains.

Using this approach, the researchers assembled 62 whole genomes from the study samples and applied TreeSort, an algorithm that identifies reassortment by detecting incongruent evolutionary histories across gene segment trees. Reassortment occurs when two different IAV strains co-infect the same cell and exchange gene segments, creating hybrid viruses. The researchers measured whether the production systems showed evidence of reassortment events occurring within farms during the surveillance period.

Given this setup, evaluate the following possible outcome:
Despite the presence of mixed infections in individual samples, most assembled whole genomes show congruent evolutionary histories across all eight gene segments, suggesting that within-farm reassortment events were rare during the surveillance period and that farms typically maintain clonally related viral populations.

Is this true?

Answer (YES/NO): NO